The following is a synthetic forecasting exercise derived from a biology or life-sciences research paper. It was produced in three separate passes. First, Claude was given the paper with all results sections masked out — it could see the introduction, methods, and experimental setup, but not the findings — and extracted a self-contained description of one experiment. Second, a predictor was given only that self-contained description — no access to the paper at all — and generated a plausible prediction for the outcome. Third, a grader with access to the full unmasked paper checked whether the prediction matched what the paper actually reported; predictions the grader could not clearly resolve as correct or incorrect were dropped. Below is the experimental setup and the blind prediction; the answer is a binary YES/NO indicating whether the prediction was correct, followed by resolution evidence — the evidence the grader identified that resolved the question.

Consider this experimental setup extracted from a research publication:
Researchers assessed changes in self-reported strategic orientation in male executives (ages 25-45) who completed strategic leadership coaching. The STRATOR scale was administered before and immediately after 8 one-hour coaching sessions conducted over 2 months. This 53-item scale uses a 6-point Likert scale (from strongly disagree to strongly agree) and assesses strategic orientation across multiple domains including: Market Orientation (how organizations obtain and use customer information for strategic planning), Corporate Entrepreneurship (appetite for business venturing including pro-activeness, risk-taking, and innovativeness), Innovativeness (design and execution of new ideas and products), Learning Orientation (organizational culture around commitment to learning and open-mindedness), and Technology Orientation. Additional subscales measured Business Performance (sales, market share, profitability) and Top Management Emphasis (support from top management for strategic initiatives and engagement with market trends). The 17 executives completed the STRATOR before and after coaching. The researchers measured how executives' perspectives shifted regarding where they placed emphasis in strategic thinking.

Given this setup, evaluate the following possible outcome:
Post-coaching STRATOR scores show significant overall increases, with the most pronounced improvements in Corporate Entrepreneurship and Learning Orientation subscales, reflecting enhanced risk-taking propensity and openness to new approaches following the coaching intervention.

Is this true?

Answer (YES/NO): NO